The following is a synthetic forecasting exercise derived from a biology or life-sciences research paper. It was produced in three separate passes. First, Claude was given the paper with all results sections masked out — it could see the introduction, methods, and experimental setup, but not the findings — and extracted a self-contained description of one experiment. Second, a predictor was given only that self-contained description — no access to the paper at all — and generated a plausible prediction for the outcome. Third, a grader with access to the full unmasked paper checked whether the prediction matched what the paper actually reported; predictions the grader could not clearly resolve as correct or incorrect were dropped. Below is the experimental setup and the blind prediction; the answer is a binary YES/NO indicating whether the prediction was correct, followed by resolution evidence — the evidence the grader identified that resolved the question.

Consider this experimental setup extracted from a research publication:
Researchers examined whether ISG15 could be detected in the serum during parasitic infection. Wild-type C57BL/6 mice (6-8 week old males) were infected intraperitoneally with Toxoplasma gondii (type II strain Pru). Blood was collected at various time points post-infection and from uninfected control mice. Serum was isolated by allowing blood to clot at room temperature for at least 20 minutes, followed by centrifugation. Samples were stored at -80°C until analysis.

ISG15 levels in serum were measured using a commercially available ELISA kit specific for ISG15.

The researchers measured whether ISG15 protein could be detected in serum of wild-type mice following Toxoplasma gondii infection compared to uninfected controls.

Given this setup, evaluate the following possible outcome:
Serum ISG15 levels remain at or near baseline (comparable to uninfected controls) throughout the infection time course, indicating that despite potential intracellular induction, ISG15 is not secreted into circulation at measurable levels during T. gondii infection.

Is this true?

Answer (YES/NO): NO